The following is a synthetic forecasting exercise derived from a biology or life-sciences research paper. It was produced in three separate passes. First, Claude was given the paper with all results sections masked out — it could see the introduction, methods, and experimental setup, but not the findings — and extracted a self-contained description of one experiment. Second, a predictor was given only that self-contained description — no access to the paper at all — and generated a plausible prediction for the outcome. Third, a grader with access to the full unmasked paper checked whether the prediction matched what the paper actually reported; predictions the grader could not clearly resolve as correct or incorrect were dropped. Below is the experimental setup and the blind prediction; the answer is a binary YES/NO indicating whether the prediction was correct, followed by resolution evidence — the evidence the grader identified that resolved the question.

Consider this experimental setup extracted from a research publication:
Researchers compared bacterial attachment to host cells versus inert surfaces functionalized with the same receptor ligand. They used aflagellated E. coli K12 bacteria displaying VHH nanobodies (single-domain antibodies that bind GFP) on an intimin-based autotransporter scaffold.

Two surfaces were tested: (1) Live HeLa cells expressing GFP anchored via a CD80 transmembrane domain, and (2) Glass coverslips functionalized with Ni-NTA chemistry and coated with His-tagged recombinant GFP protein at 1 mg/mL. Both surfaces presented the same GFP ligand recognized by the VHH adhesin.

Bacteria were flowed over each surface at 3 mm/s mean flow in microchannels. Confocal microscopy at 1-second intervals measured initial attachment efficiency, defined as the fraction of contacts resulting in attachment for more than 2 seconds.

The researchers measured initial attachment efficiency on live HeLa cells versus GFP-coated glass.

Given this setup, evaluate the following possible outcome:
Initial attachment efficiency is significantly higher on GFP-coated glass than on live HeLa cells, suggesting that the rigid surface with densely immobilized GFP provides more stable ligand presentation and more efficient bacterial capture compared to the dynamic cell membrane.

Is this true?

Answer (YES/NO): YES